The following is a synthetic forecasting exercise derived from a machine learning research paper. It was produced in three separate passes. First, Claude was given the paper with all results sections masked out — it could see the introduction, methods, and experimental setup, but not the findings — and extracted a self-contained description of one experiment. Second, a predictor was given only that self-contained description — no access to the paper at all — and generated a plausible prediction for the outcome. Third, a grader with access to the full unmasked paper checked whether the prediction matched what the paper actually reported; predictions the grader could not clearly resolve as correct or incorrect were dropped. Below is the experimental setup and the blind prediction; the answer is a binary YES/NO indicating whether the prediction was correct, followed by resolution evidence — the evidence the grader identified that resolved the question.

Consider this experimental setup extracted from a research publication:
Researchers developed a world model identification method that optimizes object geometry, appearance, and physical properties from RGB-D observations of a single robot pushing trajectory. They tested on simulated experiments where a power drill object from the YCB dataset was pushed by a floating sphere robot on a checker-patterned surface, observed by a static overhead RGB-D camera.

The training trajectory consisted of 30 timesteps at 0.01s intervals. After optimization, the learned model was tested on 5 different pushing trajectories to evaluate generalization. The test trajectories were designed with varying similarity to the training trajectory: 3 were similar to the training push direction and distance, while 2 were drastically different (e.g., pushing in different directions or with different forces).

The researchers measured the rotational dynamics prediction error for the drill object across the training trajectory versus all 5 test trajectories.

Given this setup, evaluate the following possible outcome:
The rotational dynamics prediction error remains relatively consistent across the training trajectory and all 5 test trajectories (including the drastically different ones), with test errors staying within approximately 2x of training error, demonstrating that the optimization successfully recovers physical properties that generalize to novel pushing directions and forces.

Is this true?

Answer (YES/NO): NO